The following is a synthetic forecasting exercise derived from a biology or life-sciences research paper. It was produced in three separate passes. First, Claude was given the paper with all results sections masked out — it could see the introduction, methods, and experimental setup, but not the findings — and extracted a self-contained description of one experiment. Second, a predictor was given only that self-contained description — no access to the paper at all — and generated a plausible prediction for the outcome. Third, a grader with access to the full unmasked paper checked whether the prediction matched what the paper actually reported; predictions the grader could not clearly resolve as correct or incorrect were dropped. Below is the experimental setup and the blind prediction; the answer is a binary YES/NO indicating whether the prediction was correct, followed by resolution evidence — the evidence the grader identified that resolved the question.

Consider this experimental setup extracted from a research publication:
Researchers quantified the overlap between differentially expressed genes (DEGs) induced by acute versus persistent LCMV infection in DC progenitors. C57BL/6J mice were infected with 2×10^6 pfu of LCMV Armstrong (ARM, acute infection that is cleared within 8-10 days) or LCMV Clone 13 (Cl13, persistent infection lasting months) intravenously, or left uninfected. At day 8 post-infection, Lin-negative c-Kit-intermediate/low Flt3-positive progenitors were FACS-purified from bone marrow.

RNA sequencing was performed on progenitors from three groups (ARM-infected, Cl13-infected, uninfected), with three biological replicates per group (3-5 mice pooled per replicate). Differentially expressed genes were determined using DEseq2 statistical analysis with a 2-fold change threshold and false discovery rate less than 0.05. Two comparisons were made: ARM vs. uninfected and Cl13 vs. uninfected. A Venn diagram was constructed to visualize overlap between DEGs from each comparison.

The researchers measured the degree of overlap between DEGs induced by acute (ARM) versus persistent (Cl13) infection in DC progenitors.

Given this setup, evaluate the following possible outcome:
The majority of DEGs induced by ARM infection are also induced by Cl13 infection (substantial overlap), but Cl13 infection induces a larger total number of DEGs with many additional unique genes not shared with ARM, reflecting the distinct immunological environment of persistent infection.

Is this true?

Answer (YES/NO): NO